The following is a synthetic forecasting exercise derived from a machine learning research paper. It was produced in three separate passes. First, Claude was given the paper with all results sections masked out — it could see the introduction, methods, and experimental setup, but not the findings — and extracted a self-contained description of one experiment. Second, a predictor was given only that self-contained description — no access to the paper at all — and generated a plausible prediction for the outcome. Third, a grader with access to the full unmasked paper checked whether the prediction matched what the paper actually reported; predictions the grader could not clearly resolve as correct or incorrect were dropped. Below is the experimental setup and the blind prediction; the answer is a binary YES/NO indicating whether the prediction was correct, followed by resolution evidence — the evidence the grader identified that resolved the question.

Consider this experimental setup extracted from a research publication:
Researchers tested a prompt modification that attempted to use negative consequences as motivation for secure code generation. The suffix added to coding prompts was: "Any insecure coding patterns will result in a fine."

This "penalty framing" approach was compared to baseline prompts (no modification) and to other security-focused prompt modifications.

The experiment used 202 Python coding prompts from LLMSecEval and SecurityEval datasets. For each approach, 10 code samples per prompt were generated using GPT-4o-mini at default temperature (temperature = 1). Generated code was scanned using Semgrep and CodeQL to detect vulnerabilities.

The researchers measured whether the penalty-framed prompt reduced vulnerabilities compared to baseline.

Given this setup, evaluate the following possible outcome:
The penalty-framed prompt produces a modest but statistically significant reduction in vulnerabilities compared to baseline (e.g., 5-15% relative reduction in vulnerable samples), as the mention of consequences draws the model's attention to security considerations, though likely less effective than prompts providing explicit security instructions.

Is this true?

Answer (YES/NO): NO